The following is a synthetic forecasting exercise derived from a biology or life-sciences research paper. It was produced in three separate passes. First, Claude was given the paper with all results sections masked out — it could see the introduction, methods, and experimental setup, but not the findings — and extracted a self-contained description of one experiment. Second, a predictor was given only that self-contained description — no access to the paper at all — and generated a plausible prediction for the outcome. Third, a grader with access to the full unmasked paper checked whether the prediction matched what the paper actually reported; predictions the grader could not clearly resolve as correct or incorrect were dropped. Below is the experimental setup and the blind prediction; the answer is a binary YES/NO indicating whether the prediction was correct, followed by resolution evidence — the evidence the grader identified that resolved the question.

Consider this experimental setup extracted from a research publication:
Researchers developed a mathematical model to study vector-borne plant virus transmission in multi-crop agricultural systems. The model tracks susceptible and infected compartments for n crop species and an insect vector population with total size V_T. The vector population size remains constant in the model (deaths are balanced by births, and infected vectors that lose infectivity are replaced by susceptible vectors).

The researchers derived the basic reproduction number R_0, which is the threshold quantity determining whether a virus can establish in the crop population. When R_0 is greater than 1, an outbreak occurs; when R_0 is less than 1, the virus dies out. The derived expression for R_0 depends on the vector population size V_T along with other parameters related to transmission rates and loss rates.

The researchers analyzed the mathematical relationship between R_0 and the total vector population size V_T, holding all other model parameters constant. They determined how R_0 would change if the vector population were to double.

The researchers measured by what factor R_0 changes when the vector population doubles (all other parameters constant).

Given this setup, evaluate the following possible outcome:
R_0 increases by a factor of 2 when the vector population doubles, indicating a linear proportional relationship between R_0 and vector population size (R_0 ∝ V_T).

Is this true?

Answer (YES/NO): NO